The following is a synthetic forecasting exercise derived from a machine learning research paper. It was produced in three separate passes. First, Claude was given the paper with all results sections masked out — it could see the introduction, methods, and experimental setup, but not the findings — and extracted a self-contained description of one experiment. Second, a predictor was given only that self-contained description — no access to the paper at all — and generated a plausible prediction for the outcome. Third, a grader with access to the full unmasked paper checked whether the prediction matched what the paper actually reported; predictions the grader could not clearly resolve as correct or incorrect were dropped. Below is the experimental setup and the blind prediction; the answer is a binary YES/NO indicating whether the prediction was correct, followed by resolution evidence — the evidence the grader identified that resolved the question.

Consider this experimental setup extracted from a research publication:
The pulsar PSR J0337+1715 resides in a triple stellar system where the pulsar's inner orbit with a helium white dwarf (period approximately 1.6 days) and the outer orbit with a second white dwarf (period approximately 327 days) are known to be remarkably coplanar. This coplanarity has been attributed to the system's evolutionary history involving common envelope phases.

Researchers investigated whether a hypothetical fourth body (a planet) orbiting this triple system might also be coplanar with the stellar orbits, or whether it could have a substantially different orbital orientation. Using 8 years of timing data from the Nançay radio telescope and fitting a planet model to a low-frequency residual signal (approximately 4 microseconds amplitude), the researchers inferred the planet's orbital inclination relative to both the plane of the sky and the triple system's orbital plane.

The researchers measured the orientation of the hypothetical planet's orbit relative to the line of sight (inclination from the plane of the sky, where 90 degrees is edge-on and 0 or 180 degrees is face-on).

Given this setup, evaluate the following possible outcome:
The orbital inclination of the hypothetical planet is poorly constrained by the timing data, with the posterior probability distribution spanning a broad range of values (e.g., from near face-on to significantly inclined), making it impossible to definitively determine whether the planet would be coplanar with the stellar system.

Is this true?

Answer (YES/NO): NO